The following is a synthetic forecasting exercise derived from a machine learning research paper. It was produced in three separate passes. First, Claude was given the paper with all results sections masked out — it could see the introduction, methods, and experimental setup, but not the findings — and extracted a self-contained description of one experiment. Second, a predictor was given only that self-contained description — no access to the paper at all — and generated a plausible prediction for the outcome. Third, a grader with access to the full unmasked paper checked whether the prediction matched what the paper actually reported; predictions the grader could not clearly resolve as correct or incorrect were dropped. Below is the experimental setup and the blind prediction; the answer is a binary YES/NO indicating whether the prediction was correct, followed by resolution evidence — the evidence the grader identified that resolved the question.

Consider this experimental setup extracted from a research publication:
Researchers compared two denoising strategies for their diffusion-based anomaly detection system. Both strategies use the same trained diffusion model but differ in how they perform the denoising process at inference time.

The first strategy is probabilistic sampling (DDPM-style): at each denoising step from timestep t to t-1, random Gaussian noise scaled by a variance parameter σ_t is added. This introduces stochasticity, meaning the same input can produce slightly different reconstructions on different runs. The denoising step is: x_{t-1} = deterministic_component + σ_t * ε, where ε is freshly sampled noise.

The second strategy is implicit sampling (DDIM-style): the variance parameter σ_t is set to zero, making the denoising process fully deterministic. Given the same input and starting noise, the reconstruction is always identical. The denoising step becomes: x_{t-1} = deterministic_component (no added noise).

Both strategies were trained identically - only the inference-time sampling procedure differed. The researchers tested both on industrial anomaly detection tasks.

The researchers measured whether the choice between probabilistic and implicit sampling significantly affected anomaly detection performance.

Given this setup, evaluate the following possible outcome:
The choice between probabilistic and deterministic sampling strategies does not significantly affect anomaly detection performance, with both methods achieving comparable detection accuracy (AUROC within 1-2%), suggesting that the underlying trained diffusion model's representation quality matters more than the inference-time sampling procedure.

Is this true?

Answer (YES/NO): YES